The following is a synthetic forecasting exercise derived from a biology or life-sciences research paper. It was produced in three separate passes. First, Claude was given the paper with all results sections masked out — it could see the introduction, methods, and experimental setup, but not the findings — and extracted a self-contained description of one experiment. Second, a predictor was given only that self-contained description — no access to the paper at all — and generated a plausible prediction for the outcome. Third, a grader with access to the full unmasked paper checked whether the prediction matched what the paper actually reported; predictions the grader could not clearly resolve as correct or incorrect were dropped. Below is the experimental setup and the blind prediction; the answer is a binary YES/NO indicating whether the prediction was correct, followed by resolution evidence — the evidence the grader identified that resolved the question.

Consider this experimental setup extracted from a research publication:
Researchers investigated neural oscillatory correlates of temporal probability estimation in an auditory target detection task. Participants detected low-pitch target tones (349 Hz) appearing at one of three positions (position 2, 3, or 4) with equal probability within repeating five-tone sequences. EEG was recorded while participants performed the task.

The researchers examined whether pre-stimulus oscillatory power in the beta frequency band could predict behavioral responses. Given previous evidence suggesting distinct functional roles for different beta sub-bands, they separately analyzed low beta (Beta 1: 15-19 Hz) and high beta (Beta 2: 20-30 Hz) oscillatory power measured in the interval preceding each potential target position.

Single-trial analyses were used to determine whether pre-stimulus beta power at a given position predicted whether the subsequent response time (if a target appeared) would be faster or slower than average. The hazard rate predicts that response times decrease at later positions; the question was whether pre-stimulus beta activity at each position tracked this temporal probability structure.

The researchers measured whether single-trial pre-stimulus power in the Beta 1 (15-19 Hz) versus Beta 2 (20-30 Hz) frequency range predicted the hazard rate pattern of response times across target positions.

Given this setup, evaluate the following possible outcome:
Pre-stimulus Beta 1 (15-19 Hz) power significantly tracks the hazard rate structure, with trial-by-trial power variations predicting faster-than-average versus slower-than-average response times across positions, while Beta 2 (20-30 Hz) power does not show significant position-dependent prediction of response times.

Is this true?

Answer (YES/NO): YES